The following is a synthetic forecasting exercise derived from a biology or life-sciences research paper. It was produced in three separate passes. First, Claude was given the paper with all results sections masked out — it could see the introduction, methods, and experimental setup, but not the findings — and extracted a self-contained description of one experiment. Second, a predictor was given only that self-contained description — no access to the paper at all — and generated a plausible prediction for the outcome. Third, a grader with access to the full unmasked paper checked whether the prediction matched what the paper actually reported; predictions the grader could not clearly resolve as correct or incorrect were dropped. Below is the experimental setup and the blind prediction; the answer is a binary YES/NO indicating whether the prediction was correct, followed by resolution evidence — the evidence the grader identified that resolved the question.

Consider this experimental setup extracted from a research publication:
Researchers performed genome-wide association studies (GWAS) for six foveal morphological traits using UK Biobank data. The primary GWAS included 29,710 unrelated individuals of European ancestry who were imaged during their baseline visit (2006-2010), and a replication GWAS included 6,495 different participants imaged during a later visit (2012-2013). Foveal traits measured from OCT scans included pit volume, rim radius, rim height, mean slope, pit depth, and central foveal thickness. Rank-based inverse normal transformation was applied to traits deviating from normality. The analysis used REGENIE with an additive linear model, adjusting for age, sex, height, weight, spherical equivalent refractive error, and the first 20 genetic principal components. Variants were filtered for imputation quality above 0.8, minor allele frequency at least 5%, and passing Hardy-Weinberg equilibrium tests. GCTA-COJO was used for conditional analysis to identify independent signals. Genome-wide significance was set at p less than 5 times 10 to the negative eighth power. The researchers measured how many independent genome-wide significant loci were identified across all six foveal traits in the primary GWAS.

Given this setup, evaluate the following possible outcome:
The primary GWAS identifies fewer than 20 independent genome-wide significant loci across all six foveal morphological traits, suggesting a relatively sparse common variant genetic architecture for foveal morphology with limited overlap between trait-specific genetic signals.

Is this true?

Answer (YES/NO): NO